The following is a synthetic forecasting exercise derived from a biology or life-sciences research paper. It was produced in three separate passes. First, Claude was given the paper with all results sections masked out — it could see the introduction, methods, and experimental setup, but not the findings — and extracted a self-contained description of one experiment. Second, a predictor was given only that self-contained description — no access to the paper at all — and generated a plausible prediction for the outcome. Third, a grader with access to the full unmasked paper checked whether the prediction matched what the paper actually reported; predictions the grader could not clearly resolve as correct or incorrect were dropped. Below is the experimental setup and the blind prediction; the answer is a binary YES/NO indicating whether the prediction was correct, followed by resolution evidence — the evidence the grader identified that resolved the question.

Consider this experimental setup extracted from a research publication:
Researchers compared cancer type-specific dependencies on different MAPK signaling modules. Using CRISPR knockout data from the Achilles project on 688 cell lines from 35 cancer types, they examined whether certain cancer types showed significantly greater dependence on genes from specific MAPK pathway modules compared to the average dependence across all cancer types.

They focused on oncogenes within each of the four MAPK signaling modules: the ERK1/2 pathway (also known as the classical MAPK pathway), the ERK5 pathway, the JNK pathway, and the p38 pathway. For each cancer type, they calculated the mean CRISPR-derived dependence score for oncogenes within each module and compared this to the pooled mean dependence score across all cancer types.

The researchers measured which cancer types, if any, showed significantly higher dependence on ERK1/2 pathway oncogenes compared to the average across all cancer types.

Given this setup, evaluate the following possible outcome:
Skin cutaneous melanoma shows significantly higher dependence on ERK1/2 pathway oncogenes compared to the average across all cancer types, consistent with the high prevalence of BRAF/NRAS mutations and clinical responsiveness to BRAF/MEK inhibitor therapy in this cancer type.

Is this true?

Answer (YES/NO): YES